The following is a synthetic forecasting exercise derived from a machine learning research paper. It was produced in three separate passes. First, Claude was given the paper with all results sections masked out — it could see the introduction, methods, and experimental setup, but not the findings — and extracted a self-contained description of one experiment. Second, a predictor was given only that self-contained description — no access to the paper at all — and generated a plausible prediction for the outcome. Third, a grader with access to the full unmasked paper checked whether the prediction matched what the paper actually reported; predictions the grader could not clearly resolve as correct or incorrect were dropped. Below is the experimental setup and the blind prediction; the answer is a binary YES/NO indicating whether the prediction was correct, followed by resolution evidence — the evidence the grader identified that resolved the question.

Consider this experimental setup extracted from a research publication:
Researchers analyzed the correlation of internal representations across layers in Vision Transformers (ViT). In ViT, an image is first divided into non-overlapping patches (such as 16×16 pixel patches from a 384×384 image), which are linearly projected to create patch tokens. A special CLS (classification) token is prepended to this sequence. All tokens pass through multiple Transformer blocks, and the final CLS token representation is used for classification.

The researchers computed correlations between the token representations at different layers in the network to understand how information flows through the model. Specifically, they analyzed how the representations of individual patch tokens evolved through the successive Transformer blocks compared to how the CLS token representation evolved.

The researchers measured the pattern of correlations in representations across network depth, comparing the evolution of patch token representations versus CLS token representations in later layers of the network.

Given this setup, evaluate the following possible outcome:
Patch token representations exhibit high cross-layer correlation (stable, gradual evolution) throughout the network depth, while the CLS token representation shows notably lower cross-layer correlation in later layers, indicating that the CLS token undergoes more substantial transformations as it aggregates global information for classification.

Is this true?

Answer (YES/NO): YES